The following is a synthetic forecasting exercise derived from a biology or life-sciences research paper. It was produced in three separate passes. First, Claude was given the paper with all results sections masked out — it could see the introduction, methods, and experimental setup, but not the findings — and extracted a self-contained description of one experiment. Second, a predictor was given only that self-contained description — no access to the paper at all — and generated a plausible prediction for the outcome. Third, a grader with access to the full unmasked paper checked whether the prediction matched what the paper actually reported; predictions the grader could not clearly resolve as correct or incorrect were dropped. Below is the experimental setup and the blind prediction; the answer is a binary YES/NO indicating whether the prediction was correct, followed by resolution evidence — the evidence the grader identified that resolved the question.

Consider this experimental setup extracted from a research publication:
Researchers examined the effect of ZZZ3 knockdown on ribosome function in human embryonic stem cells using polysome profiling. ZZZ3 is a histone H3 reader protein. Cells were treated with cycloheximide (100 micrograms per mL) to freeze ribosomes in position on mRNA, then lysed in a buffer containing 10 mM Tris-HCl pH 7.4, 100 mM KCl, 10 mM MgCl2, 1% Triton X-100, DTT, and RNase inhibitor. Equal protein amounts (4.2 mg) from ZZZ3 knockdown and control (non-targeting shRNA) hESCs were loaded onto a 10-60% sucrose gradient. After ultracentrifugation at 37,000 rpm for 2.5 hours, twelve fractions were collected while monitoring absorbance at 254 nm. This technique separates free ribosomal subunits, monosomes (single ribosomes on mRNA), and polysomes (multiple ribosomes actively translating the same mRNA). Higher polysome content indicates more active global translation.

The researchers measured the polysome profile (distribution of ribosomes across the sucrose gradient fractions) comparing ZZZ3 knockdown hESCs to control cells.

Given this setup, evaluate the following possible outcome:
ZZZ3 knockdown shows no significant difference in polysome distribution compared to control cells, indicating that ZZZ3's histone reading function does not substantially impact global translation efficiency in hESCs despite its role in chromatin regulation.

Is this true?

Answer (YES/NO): NO